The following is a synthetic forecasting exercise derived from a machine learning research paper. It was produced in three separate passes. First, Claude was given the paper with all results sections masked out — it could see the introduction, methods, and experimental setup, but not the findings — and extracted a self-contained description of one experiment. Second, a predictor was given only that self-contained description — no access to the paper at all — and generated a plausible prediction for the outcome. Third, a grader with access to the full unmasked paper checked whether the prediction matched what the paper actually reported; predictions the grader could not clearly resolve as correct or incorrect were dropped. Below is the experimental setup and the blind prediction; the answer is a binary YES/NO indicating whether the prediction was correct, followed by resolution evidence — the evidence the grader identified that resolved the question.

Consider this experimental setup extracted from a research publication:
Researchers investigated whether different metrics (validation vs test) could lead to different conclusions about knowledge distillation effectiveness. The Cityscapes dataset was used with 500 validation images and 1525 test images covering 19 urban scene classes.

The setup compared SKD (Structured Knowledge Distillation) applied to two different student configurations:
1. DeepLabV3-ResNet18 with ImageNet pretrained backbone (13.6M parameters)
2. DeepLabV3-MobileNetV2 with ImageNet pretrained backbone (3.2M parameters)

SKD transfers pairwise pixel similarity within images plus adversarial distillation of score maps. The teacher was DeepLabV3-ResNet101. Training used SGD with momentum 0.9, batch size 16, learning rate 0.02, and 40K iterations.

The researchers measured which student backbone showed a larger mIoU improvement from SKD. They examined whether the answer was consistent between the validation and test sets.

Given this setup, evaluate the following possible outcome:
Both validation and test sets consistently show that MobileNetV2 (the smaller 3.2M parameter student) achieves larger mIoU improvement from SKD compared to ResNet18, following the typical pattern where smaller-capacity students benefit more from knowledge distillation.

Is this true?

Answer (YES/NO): NO